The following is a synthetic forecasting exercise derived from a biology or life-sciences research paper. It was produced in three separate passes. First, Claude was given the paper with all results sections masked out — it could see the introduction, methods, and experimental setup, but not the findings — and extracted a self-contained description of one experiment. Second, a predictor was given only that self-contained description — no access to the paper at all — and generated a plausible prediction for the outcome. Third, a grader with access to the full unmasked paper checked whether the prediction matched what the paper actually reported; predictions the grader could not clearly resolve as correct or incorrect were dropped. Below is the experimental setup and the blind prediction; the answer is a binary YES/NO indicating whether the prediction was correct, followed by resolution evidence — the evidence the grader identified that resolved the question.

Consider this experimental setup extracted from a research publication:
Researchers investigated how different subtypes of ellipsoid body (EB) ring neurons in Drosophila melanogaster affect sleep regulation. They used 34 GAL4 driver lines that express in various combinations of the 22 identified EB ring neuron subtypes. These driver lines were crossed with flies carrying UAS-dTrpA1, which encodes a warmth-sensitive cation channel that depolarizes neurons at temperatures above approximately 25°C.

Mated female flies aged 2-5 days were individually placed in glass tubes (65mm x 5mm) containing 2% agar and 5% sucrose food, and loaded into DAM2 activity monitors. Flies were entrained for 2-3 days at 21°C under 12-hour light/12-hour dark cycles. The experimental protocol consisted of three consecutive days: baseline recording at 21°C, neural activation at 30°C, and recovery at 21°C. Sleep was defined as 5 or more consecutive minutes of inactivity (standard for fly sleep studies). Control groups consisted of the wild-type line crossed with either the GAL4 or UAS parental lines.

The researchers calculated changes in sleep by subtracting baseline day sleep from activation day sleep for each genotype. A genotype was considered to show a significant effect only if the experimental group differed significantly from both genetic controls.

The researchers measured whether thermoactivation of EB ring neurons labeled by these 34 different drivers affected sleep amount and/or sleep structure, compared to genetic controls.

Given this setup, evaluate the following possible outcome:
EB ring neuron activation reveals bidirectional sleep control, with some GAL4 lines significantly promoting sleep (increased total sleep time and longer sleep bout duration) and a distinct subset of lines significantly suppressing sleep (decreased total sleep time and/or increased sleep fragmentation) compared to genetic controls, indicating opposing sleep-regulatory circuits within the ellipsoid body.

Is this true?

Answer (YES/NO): YES